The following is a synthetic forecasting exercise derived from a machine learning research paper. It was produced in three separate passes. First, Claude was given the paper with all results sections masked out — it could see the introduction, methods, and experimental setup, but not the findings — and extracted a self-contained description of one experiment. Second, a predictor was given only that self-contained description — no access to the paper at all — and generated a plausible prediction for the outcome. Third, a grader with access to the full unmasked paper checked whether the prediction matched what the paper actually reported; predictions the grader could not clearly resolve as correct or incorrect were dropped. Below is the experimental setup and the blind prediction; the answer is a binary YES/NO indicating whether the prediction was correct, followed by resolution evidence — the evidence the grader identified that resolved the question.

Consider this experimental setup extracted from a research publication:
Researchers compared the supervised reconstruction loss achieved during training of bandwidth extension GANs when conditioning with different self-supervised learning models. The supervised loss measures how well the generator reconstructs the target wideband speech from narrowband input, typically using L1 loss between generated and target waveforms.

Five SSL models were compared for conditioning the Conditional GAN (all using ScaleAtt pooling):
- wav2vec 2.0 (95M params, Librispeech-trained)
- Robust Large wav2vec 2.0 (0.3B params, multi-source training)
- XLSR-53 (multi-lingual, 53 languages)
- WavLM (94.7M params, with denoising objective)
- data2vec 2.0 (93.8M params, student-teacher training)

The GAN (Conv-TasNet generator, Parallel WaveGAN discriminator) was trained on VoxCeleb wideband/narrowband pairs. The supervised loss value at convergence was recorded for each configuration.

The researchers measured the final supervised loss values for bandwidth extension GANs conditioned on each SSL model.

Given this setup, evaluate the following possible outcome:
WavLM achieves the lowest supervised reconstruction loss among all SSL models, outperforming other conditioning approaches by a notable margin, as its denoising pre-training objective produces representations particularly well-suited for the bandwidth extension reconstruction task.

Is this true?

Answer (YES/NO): NO